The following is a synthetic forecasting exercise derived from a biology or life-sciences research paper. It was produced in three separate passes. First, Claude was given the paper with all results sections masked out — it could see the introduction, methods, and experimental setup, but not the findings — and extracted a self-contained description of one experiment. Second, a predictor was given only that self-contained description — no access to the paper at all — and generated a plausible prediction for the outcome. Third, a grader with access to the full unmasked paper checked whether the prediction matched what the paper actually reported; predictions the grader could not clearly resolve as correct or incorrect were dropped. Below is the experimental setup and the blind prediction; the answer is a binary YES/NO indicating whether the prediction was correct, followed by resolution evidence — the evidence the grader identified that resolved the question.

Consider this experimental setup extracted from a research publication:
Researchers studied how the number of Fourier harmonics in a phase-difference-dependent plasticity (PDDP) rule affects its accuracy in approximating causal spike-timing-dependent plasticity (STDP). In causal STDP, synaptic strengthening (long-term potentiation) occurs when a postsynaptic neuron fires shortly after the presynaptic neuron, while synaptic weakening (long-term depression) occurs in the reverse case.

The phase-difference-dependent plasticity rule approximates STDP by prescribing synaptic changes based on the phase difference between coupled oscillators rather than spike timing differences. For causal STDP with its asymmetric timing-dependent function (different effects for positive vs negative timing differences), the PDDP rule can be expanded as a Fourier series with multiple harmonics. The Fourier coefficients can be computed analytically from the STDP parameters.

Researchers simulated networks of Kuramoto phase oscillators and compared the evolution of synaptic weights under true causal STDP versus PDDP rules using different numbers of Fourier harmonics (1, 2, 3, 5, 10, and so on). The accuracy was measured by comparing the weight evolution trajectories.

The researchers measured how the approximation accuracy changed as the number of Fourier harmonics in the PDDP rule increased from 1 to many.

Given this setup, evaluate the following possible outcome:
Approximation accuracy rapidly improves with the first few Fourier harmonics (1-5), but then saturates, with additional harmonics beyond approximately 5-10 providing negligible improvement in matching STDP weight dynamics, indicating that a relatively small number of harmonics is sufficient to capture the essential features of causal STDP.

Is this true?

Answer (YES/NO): NO